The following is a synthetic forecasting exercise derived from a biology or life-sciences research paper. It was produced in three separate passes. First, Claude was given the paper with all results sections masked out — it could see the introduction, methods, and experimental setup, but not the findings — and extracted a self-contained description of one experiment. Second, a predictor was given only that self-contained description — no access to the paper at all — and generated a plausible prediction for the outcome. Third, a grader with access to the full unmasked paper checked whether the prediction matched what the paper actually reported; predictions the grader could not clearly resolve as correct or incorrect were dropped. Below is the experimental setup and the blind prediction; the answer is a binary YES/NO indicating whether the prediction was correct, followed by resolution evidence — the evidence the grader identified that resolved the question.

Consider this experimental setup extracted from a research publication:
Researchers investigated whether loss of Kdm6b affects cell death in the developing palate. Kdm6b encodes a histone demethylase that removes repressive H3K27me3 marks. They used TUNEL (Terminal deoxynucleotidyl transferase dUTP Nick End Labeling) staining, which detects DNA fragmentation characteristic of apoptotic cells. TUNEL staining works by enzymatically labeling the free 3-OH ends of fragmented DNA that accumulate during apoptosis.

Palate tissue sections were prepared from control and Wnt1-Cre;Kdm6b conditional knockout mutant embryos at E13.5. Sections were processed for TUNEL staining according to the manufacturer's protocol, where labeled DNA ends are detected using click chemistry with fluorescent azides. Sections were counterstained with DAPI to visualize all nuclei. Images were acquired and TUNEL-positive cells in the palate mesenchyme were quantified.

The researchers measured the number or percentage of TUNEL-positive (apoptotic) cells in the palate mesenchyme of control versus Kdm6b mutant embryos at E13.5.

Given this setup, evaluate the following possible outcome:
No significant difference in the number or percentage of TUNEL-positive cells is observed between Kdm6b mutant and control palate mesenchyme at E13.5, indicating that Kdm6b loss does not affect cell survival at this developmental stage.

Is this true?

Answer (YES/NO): NO